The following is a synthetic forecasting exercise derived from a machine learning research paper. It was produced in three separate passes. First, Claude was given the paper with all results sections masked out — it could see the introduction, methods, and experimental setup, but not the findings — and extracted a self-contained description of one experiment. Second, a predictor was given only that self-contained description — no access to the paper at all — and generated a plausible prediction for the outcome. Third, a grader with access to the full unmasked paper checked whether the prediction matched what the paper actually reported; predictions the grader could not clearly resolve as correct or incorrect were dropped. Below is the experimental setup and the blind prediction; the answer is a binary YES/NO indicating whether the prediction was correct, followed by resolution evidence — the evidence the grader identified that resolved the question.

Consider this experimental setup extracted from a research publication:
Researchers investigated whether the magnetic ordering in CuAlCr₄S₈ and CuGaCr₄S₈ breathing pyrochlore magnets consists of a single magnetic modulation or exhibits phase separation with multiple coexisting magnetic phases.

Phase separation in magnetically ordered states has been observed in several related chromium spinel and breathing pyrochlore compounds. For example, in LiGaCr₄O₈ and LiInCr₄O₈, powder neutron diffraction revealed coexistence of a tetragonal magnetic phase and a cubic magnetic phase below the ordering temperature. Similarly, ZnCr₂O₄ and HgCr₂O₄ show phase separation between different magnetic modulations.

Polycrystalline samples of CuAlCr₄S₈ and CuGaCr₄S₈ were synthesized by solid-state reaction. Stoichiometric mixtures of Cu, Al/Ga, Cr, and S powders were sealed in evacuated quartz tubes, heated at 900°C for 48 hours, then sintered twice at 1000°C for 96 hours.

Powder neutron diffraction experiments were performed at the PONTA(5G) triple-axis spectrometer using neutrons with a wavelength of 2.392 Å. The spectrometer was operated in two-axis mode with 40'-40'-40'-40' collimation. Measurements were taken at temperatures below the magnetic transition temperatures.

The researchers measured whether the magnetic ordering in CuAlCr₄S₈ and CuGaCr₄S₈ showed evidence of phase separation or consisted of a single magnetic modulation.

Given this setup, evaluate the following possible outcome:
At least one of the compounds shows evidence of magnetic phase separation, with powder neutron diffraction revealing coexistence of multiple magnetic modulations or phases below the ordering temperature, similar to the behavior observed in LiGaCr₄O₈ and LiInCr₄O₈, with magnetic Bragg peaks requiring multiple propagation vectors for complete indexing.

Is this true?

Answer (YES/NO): NO